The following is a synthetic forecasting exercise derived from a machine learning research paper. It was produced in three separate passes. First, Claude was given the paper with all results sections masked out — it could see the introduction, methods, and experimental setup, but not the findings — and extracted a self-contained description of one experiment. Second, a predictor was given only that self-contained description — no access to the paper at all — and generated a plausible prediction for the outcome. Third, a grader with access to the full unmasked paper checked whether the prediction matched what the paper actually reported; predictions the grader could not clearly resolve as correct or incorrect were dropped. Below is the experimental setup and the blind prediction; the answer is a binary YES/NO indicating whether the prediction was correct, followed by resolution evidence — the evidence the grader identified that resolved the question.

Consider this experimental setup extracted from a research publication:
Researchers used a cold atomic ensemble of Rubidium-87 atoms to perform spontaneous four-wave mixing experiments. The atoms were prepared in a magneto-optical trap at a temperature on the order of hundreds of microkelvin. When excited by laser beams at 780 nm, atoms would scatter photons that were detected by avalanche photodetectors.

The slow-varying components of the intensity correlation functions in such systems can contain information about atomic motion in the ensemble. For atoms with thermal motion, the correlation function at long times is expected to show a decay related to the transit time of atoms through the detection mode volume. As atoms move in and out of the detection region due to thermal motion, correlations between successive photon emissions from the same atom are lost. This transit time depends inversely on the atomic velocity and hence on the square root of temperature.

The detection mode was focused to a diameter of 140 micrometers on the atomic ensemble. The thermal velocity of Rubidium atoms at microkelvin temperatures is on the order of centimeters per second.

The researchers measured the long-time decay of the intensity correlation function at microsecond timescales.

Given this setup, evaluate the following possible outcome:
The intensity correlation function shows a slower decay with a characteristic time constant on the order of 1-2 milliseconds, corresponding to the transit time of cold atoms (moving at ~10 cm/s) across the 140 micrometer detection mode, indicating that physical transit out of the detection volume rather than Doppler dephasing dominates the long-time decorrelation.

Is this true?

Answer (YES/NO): NO